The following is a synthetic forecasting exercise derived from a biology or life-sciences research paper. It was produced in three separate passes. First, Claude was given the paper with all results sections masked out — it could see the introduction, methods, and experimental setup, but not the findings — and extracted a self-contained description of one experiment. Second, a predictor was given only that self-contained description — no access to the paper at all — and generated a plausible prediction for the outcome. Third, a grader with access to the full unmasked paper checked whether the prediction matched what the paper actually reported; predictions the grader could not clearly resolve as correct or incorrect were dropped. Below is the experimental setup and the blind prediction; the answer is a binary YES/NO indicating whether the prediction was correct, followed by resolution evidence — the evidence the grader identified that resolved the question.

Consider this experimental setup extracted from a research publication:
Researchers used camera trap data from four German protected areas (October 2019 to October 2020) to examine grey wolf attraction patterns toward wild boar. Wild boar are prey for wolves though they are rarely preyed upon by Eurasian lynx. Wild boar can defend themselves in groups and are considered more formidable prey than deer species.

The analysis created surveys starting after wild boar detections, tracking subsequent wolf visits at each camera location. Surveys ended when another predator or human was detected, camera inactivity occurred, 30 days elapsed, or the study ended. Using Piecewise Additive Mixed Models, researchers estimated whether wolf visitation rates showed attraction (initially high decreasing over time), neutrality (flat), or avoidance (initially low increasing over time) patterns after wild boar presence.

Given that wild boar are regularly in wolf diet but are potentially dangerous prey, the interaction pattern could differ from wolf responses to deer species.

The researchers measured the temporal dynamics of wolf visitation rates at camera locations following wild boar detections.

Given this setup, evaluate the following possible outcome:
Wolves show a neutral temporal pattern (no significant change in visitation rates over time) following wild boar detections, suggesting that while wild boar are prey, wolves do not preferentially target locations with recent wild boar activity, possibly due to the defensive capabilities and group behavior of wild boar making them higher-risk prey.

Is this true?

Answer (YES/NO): NO